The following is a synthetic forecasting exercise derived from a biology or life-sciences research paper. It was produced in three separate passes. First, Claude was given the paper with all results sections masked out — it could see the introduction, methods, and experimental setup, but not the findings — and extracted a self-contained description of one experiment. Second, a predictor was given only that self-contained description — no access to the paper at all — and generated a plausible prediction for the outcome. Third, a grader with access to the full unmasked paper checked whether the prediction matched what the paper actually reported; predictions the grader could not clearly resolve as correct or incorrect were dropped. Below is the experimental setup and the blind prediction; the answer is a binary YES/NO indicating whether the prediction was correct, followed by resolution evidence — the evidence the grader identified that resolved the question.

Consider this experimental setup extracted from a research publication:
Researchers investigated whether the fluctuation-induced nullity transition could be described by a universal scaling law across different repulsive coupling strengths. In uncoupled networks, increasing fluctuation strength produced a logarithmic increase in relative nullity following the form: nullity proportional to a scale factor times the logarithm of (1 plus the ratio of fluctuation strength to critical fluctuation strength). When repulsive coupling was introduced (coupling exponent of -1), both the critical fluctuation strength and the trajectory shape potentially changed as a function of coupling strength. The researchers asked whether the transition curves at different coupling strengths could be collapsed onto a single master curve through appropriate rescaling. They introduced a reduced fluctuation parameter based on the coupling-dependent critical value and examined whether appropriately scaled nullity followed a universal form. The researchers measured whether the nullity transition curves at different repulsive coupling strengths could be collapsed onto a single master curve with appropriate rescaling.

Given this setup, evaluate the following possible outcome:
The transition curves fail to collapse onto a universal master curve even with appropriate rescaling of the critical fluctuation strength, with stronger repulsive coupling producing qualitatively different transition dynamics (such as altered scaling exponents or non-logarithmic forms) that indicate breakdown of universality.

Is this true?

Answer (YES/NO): NO